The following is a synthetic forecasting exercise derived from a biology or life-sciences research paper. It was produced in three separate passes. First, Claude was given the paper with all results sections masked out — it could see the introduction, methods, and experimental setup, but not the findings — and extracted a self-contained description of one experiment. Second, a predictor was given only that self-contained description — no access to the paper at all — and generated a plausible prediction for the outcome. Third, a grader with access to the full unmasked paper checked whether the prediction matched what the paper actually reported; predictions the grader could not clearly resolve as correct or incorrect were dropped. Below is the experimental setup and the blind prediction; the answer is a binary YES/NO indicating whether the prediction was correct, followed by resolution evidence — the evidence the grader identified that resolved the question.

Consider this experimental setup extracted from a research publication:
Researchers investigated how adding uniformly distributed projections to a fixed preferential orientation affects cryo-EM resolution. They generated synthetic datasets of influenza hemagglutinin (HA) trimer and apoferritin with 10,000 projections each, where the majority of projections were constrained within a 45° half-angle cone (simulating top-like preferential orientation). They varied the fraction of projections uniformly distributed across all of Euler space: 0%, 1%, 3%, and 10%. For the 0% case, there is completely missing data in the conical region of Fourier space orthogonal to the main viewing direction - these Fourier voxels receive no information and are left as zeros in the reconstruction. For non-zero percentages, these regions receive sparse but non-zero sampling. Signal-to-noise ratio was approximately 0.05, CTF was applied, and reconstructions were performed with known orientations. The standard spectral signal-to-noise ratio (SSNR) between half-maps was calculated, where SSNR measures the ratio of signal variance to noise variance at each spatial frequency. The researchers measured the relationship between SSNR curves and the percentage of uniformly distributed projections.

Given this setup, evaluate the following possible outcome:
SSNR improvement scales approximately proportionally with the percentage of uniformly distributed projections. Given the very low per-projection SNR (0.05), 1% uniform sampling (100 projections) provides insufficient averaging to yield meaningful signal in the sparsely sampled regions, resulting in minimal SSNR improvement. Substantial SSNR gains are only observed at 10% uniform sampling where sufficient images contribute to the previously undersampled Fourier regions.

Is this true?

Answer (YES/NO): NO